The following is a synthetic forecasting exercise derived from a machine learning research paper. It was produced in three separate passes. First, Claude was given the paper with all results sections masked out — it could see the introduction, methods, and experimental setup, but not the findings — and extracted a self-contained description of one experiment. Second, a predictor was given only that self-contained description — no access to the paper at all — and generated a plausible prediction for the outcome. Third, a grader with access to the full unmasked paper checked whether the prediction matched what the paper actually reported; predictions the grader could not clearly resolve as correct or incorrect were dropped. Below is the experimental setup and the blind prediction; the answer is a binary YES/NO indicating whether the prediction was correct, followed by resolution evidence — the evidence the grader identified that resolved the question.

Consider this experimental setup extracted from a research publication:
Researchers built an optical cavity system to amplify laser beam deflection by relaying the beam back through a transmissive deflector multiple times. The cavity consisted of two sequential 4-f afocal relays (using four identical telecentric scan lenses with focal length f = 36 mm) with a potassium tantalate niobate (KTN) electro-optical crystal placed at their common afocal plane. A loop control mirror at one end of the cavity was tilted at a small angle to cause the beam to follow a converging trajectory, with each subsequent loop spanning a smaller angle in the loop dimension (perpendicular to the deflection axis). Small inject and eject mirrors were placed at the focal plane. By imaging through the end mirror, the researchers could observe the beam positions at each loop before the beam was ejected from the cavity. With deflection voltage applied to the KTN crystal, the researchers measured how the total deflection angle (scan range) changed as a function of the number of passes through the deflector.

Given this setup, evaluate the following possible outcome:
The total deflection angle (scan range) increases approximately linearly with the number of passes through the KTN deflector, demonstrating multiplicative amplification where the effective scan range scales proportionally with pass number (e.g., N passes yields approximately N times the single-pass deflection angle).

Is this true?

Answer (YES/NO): YES